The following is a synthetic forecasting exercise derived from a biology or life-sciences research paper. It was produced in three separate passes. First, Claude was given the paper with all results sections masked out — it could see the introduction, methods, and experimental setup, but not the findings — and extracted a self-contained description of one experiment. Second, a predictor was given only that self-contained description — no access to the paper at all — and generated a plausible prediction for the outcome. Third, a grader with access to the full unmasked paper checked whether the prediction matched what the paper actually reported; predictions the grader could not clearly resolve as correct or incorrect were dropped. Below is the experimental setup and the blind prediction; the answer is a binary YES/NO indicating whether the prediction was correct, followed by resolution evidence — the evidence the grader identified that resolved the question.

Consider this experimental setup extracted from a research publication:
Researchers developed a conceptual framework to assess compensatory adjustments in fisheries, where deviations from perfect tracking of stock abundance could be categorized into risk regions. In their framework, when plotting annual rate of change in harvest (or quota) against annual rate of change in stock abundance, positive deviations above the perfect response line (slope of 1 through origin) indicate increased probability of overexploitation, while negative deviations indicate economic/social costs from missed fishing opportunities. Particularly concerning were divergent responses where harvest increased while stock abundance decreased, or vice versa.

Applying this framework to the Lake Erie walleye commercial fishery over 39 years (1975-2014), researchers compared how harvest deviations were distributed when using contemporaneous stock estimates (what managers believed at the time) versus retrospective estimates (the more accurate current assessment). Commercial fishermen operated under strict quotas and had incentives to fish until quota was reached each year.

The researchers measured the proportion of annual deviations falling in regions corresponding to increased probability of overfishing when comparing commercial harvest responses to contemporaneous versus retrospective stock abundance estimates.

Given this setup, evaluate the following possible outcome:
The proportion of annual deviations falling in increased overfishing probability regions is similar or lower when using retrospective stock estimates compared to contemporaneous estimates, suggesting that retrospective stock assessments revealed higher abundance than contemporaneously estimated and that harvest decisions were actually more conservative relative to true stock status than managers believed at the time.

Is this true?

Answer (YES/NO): NO